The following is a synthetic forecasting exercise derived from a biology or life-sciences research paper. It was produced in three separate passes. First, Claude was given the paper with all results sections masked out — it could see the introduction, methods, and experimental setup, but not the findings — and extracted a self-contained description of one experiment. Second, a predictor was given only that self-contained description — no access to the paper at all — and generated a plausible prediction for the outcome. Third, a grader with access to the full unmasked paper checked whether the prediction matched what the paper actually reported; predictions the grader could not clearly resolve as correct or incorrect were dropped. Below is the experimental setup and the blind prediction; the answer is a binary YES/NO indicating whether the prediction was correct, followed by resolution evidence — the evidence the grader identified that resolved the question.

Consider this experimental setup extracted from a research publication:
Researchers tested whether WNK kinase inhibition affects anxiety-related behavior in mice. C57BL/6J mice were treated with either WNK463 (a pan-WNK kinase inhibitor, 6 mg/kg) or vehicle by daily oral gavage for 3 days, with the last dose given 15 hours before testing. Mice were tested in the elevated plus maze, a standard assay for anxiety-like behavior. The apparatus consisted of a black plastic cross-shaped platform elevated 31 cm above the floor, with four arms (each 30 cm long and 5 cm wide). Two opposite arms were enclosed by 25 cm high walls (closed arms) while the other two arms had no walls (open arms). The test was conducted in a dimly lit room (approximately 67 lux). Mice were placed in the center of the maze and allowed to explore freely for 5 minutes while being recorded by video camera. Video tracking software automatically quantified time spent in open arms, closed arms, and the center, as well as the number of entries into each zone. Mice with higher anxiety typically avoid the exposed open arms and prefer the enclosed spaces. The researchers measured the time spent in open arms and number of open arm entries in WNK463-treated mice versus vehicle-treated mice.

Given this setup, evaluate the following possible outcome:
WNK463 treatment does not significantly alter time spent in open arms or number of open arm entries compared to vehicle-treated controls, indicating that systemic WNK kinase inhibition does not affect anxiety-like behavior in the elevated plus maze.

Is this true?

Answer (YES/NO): YES